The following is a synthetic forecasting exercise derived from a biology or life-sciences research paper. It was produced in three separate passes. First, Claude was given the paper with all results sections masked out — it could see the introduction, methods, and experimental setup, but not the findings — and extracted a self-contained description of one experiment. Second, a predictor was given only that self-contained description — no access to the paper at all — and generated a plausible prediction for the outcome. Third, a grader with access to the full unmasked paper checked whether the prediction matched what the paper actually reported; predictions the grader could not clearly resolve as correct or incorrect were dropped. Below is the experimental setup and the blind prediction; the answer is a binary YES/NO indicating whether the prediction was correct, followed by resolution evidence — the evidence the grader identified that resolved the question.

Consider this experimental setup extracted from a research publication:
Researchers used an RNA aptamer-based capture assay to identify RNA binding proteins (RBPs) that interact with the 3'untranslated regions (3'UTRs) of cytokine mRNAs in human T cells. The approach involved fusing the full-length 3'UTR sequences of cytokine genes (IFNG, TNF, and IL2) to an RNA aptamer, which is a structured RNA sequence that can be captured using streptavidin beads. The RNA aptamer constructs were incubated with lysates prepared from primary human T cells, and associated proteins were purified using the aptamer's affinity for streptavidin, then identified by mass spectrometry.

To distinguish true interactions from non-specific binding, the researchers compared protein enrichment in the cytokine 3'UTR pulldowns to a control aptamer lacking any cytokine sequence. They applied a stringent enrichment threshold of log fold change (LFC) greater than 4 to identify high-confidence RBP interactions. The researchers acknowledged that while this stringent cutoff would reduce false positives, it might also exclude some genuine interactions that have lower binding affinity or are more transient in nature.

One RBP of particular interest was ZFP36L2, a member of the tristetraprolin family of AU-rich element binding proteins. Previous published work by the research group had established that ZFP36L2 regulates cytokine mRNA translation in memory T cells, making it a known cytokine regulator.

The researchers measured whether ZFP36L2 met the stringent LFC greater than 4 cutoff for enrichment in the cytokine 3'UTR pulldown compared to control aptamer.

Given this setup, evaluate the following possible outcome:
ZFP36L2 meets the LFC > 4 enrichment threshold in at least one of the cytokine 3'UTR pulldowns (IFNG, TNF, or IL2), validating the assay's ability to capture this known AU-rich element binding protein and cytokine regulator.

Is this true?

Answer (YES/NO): NO